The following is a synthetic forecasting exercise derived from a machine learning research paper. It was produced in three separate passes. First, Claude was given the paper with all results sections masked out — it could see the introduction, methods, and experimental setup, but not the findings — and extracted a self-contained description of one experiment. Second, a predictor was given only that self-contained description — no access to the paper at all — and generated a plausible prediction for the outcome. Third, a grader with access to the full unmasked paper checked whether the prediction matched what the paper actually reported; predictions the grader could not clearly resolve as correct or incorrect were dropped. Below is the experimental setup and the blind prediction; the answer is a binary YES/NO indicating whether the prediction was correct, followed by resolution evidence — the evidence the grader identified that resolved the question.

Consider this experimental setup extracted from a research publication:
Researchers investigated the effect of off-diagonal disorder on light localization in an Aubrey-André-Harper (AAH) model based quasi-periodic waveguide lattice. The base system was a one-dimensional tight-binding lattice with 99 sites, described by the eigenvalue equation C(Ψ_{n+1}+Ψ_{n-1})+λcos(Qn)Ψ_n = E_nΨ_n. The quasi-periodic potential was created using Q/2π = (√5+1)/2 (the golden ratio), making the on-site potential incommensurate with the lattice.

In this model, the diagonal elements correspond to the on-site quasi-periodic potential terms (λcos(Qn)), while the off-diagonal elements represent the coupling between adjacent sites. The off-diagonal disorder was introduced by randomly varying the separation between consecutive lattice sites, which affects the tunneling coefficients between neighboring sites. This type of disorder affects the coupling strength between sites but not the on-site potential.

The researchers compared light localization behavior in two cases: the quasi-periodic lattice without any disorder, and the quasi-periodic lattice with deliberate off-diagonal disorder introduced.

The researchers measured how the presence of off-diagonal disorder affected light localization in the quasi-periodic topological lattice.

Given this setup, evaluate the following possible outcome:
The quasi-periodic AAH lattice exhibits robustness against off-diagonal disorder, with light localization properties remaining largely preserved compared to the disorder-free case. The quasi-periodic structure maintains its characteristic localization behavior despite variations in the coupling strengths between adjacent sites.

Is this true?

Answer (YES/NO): NO